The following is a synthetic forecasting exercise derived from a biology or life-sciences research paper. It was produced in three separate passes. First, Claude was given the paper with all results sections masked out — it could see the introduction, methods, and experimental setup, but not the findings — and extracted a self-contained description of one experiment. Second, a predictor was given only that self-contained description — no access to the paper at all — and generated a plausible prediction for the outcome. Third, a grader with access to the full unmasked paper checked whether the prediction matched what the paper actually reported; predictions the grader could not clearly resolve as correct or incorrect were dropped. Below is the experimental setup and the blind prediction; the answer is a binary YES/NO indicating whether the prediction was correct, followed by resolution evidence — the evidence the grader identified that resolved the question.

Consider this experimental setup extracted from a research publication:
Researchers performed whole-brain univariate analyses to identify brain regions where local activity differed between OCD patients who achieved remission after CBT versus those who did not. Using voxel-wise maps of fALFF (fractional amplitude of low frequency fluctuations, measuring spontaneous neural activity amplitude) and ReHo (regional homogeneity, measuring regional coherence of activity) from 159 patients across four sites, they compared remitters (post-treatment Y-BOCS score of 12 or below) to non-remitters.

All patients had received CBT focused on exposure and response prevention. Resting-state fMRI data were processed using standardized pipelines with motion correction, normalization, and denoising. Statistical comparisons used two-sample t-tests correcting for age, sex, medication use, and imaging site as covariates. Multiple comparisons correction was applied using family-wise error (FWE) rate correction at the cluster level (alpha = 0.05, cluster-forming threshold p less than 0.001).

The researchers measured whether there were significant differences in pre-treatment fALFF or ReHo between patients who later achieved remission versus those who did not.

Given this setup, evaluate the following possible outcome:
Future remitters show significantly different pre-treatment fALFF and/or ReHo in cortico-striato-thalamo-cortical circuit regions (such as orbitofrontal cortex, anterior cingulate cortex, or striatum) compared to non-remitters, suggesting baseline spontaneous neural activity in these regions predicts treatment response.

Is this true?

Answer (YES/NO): NO